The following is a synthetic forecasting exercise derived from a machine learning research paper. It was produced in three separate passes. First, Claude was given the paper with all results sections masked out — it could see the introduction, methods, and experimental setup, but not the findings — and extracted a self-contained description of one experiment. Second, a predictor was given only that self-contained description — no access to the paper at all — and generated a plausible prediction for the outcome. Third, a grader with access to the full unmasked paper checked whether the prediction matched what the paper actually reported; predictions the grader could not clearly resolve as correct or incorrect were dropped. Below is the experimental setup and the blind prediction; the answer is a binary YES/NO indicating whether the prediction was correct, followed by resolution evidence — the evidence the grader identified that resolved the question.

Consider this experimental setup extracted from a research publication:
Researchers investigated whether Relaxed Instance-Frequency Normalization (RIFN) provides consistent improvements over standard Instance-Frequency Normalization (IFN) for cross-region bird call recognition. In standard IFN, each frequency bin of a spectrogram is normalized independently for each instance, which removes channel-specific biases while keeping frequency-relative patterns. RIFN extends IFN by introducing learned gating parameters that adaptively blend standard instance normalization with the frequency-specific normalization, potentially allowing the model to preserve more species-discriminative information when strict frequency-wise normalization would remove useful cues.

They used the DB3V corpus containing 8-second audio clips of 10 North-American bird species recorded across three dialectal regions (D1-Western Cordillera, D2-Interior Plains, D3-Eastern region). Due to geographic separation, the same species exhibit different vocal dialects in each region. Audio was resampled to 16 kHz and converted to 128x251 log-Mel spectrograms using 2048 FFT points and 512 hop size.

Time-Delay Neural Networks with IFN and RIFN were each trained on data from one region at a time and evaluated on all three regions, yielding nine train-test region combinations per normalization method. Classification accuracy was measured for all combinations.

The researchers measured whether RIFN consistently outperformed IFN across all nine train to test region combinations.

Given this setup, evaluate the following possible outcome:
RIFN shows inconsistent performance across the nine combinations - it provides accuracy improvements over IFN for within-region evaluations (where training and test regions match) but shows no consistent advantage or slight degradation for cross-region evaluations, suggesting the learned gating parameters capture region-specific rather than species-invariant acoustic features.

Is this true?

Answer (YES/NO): NO